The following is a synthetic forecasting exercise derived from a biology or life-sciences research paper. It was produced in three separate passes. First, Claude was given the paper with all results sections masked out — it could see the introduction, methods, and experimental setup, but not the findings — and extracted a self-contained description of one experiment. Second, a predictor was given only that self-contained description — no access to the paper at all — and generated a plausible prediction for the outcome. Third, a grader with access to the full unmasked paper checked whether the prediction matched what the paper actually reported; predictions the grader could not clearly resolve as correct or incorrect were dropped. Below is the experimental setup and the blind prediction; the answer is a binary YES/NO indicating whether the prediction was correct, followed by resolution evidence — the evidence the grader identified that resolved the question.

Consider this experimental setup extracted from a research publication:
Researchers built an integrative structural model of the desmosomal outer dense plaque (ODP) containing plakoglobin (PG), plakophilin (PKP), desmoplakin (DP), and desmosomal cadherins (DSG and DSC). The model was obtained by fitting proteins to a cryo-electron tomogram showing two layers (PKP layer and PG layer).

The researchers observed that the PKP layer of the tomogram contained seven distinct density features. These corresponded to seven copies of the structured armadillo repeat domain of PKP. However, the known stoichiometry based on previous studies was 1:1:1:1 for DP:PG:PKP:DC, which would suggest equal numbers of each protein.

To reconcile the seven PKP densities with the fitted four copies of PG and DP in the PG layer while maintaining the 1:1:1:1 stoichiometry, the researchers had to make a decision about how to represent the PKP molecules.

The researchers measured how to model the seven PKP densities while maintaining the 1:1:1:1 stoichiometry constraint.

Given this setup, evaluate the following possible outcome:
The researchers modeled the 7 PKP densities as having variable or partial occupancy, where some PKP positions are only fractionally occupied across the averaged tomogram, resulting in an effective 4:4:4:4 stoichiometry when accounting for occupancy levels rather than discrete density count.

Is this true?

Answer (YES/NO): NO